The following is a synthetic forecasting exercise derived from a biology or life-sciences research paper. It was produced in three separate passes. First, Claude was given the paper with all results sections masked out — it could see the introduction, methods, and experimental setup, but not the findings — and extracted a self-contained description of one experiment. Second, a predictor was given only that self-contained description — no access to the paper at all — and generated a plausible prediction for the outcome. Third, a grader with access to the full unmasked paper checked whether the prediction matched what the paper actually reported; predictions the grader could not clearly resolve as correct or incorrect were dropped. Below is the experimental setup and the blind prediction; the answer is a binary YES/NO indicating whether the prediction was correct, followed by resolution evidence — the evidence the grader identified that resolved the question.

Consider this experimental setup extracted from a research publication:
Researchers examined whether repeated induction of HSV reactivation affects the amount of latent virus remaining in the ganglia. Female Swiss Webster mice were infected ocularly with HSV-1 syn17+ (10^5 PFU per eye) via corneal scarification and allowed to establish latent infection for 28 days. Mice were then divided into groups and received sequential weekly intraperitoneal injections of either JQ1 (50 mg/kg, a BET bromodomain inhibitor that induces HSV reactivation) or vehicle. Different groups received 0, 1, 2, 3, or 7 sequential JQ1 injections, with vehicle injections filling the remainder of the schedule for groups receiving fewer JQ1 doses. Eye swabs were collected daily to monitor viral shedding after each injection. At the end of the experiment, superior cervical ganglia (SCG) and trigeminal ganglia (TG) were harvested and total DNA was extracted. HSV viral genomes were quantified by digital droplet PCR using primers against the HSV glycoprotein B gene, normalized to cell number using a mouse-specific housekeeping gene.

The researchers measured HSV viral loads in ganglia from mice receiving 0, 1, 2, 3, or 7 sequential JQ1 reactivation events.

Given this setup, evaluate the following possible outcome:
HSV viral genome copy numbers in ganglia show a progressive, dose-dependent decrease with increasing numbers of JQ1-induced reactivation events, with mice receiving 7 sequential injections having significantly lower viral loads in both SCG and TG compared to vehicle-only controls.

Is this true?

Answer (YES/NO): NO